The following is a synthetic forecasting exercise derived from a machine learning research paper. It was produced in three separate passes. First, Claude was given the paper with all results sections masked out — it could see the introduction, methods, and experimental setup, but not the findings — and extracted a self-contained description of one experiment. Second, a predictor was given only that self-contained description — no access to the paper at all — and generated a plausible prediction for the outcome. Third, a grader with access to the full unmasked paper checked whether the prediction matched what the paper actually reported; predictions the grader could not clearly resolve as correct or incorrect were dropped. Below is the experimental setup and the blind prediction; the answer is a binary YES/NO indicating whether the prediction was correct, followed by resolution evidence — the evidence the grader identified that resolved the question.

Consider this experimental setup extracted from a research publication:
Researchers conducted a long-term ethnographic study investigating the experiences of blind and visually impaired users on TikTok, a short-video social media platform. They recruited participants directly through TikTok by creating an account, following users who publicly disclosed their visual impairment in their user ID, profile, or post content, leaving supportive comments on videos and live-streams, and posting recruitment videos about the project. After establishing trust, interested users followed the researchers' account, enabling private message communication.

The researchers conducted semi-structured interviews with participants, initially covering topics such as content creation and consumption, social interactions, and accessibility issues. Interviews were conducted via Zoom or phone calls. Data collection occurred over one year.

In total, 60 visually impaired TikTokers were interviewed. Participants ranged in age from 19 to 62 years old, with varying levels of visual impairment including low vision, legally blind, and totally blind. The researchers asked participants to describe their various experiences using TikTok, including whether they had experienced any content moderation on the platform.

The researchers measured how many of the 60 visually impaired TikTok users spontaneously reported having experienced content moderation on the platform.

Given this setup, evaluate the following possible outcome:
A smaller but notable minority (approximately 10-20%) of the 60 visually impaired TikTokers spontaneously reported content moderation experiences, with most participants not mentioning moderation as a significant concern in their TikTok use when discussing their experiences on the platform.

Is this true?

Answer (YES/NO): NO